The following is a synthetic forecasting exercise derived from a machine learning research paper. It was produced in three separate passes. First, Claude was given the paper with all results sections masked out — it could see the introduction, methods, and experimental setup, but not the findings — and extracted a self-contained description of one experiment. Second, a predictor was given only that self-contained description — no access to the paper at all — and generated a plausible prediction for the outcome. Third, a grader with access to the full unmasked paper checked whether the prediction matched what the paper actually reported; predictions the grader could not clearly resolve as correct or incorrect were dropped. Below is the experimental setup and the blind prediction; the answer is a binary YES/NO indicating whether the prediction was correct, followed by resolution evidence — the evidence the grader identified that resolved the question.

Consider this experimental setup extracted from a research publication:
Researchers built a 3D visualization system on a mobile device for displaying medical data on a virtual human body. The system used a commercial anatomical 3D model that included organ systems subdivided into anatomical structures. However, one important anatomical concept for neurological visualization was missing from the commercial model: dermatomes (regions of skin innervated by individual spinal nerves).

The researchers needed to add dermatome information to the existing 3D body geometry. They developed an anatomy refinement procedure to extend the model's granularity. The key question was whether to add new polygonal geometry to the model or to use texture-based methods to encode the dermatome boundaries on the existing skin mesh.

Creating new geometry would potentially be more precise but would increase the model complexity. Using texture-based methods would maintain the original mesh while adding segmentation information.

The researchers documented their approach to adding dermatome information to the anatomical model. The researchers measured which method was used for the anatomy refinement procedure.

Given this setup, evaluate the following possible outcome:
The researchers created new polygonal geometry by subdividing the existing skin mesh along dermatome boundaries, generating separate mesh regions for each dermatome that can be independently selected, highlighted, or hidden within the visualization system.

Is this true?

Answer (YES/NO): NO